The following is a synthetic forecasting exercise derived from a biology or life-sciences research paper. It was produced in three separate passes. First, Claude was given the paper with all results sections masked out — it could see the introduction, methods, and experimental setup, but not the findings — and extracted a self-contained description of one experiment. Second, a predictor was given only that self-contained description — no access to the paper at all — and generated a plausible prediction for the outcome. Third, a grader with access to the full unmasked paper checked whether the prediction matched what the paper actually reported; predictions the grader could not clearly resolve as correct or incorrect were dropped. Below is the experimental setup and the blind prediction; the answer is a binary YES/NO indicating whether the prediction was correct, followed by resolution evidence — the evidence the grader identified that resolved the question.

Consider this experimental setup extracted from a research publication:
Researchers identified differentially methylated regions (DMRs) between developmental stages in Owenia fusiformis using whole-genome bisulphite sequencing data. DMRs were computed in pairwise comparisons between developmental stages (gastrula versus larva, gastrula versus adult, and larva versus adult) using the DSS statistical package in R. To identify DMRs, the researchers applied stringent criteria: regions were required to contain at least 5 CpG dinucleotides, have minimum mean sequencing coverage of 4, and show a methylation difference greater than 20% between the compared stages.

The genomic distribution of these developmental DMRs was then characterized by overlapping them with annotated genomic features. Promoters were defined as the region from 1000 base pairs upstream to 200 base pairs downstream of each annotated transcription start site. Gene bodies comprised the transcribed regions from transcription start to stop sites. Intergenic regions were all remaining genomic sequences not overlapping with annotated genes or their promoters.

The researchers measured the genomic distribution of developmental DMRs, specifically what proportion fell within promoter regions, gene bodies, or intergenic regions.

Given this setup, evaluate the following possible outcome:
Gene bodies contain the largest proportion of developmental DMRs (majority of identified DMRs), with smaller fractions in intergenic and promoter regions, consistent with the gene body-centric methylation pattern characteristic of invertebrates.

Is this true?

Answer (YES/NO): NO